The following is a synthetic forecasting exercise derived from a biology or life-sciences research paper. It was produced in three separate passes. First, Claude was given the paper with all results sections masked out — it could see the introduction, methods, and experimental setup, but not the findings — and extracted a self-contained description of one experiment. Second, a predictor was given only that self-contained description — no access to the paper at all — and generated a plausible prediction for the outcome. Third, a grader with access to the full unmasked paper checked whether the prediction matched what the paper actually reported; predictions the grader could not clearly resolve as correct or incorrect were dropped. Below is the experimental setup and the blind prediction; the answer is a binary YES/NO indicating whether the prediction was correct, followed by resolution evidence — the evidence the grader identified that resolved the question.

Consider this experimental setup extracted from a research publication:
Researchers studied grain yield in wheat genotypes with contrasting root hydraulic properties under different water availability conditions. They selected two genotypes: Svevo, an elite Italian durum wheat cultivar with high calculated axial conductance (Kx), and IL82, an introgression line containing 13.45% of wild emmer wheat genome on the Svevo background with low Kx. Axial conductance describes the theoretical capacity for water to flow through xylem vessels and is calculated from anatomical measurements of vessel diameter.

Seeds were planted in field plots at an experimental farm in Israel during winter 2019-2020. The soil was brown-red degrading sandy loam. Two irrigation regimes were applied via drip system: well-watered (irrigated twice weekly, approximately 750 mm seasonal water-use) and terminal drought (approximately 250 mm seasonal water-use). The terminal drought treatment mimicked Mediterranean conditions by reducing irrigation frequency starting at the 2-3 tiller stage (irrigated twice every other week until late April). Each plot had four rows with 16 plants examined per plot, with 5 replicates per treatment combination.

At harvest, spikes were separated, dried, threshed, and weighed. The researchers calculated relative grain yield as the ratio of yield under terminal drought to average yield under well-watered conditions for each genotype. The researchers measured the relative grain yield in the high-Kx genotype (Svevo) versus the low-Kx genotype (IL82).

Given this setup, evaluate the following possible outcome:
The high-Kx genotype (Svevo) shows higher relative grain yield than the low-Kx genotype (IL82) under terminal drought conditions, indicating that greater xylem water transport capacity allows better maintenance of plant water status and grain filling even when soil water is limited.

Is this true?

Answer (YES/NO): NO